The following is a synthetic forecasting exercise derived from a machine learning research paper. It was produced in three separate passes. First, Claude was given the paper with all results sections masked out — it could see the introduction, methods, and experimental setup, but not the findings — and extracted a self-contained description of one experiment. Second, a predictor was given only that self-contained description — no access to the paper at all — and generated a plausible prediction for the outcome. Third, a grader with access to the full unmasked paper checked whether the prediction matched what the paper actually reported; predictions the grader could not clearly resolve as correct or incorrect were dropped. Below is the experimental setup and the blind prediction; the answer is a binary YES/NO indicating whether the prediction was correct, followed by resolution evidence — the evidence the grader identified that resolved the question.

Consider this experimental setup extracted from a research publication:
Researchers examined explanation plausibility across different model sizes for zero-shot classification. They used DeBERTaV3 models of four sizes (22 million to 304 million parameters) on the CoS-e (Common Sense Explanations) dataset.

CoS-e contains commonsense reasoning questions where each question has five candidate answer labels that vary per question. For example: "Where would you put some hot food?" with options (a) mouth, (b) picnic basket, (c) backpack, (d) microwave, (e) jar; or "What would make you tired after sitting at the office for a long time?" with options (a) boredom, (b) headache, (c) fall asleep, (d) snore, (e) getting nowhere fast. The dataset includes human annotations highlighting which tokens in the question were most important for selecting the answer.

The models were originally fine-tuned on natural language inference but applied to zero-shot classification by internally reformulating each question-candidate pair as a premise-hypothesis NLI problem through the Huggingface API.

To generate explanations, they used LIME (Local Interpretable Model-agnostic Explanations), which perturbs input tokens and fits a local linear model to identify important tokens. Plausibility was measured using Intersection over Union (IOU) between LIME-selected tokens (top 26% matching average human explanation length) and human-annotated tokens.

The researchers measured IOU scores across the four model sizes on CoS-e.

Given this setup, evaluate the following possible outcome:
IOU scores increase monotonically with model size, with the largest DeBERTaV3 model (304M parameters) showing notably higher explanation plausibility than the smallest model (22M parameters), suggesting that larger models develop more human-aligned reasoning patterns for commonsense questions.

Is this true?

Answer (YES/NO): NO